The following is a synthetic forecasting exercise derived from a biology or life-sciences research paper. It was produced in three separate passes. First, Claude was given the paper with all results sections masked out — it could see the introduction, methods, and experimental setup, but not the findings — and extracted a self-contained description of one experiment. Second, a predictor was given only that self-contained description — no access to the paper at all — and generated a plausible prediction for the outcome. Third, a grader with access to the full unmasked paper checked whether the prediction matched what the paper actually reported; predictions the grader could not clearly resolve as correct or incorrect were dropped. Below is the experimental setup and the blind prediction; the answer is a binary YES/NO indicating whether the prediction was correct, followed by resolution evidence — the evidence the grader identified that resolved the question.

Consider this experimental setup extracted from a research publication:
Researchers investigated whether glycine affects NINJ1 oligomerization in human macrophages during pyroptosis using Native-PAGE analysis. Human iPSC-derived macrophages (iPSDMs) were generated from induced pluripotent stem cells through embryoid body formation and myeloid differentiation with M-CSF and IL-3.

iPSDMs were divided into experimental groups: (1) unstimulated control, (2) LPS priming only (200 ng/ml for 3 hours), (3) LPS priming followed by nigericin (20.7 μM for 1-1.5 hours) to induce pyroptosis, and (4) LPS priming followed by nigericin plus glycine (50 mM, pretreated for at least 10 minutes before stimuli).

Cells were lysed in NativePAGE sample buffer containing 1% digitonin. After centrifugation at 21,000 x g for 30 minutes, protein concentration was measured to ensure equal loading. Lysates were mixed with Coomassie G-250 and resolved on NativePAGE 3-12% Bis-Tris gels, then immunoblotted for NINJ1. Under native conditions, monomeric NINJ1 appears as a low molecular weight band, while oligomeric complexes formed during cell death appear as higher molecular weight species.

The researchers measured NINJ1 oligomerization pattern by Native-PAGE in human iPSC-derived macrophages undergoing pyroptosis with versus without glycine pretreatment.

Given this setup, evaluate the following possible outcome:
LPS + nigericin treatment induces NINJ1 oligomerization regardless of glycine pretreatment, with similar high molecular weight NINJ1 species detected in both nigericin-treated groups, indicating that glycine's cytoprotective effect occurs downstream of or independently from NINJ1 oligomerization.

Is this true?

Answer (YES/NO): NO